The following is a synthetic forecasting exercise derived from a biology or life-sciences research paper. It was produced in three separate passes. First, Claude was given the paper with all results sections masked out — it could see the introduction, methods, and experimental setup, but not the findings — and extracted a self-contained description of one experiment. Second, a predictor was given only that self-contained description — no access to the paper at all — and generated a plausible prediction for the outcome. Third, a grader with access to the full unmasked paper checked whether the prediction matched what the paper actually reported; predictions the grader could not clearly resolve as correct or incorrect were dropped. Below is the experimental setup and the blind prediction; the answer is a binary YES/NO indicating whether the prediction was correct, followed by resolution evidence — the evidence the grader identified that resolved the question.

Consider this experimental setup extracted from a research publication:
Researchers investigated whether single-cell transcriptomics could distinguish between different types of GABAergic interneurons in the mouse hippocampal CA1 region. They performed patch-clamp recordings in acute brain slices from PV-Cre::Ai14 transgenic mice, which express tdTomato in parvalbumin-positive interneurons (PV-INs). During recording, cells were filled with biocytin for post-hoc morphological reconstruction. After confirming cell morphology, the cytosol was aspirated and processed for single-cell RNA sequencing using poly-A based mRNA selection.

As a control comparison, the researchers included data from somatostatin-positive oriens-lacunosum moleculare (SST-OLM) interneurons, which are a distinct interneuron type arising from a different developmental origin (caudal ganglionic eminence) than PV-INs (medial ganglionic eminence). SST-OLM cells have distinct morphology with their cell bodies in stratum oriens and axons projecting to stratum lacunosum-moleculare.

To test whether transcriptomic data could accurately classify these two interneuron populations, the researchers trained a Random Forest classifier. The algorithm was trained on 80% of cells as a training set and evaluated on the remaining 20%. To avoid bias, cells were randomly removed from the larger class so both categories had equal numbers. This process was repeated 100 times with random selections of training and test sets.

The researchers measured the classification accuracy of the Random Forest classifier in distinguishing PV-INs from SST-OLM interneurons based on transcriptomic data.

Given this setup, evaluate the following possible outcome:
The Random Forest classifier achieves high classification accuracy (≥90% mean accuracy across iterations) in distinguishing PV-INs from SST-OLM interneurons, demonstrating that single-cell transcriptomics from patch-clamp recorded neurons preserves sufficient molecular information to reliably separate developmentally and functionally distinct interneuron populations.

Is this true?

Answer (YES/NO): YES